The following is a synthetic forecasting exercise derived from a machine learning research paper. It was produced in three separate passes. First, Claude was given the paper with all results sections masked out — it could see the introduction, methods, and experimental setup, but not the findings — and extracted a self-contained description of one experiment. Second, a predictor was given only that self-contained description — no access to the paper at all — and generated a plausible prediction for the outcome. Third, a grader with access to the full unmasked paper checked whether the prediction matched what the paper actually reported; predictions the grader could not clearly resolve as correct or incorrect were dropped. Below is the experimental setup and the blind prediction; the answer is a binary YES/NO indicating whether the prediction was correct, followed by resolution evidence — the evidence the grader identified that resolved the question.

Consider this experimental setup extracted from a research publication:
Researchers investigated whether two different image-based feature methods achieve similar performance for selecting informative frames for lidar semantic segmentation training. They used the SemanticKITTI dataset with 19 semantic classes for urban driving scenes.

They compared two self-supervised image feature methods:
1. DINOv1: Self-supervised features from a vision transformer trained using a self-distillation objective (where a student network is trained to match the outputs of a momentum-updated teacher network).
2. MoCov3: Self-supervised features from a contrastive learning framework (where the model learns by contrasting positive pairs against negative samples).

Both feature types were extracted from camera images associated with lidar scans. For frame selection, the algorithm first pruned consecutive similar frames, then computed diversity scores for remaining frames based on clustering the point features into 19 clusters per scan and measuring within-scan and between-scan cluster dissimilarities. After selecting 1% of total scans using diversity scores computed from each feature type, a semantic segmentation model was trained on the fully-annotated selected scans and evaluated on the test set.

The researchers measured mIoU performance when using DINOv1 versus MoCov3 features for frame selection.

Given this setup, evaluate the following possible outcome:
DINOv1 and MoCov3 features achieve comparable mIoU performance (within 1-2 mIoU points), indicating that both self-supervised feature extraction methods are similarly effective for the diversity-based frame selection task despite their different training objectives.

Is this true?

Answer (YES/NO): YES